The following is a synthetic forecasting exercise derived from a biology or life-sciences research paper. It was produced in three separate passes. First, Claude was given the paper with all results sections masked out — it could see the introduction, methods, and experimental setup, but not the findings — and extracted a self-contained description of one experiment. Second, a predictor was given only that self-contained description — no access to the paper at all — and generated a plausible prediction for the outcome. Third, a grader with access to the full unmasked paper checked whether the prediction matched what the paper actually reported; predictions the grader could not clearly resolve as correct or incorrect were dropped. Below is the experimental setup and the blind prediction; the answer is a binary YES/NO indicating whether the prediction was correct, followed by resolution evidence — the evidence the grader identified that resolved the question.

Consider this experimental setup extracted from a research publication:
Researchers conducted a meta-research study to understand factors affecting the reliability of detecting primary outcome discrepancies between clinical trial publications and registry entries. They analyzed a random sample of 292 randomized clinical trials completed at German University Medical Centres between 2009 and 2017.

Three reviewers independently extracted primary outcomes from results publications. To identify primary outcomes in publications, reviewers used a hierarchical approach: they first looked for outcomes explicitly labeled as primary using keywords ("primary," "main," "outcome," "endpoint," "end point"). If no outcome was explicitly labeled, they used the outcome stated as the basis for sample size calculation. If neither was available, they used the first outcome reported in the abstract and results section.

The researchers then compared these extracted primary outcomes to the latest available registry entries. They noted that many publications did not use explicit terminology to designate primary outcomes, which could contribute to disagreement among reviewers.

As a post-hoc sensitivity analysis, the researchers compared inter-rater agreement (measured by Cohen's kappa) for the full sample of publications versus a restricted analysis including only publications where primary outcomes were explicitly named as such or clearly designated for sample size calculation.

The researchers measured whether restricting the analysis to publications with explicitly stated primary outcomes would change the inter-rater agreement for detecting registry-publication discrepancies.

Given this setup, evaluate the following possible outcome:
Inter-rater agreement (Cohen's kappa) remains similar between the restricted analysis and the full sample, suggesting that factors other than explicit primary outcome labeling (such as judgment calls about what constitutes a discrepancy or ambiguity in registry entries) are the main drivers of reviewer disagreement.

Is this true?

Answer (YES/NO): YES